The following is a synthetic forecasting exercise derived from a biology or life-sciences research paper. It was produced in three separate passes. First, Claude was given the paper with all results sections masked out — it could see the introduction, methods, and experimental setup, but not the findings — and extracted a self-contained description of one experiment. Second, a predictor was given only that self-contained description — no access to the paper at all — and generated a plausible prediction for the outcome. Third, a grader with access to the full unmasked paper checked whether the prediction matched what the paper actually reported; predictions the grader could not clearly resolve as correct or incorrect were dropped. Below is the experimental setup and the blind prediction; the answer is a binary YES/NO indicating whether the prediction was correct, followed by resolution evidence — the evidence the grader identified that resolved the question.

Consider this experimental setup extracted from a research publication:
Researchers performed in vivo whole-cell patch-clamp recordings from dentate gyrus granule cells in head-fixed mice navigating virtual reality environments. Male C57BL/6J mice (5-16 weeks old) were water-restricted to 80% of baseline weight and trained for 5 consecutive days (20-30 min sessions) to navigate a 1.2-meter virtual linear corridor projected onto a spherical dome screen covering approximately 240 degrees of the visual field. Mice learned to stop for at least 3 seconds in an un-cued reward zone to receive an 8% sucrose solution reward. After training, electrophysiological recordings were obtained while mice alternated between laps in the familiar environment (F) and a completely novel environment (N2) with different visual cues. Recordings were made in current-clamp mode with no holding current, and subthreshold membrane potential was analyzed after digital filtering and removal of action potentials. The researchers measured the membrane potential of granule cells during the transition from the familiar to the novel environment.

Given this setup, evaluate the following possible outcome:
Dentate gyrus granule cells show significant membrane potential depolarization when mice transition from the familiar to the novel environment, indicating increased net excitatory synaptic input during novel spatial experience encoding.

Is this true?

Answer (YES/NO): YES